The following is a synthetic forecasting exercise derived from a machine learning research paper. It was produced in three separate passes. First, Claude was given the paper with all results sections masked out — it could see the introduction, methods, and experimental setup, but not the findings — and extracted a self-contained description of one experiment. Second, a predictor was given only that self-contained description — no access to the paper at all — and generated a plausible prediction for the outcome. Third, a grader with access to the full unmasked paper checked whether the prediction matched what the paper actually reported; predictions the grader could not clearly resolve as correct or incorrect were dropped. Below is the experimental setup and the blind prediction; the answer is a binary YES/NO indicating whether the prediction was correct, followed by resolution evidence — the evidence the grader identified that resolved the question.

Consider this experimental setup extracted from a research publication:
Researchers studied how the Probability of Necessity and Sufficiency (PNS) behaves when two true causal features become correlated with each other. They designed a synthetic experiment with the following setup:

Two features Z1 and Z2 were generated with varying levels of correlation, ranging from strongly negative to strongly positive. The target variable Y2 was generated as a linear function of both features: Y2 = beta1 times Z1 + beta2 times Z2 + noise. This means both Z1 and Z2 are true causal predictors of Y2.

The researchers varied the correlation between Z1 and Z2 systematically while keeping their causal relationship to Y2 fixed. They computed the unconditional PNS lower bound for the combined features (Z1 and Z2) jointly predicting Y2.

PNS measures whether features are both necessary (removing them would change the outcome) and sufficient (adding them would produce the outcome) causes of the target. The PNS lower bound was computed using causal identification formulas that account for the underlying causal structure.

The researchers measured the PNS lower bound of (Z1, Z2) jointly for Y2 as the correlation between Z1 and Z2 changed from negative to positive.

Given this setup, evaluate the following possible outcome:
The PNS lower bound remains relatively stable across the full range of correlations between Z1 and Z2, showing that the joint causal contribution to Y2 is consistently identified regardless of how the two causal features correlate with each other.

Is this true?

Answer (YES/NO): YES